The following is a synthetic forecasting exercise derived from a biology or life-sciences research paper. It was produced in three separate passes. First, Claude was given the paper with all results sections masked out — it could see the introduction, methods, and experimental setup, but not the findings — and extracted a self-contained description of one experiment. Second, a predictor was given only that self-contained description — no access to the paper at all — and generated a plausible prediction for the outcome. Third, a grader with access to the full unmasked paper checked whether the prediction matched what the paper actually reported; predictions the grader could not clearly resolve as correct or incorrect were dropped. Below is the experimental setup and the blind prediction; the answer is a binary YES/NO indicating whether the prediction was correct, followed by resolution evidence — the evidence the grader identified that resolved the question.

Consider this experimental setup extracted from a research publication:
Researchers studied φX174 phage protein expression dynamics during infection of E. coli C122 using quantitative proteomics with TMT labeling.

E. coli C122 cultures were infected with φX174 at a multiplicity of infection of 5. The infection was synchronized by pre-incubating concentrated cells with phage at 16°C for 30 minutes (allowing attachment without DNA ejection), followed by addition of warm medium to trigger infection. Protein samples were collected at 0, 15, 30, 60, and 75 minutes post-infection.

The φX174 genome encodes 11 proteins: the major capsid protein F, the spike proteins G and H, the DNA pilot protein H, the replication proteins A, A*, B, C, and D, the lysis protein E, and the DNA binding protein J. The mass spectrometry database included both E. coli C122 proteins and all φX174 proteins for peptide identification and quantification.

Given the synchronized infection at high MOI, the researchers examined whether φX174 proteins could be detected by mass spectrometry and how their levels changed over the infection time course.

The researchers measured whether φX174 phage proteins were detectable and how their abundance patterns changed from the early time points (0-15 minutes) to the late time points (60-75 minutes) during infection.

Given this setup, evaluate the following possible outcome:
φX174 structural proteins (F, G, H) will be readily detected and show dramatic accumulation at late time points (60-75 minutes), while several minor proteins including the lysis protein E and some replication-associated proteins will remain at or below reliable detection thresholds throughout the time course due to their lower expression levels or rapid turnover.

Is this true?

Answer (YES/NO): NO